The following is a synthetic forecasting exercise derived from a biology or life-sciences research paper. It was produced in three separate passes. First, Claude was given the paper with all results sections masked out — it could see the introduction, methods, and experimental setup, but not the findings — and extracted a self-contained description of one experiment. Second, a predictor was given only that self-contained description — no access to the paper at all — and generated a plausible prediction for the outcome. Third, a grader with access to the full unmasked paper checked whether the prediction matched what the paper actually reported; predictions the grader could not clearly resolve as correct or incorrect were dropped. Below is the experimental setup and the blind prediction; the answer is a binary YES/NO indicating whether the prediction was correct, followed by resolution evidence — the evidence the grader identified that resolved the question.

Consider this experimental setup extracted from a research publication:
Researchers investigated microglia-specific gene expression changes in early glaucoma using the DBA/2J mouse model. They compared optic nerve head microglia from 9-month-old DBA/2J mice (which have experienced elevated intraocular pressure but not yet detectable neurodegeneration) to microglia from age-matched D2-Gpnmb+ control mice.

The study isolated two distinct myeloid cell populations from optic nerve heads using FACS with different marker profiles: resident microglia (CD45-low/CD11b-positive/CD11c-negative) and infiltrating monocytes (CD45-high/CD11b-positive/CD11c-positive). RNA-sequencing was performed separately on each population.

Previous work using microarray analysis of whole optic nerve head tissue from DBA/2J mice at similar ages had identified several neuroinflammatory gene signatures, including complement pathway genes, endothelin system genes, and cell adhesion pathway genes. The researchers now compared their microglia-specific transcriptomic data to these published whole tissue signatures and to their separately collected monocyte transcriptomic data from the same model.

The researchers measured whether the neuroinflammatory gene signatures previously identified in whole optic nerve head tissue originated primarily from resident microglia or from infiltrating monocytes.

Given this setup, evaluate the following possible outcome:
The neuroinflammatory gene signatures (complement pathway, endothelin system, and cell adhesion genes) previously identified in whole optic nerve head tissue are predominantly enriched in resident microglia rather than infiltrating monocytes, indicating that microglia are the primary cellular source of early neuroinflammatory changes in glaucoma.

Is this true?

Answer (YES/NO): NO